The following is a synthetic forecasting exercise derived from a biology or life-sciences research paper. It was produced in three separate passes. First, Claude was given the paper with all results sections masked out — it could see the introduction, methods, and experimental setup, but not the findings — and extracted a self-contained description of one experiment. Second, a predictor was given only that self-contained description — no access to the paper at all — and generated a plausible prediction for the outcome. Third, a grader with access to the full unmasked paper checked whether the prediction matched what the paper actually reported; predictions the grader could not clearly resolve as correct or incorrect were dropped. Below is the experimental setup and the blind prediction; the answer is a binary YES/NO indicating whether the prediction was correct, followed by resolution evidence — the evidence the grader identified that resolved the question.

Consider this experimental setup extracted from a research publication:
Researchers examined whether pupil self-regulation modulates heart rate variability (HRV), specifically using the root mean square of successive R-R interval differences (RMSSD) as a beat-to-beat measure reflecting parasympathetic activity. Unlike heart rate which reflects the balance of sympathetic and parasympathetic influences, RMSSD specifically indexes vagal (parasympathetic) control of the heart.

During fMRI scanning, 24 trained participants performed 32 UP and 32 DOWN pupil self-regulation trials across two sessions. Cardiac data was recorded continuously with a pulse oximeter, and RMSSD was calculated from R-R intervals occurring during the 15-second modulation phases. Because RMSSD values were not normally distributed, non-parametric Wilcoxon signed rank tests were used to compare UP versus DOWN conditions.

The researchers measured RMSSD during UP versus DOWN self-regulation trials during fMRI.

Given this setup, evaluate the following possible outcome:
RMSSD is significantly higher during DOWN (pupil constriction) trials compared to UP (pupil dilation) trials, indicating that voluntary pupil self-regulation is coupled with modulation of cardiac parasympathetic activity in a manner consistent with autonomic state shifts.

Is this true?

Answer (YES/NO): NO